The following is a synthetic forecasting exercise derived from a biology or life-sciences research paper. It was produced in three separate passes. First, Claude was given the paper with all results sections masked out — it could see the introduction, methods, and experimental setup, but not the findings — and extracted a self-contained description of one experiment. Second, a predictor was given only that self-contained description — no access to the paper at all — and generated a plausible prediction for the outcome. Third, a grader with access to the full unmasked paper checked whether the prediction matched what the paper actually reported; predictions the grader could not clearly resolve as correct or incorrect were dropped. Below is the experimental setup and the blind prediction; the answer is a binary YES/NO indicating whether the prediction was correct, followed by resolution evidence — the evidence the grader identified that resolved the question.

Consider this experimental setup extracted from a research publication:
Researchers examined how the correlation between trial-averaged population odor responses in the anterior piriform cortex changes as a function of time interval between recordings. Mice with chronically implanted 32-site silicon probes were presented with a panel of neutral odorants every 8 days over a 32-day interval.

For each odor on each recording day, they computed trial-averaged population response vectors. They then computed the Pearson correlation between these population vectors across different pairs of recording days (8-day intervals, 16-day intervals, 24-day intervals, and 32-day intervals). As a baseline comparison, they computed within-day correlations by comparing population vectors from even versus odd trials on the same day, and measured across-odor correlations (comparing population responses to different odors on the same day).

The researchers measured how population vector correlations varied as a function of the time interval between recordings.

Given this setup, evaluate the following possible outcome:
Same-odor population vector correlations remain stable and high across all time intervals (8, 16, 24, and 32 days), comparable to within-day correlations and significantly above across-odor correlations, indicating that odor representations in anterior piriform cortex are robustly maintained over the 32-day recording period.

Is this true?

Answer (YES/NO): NO